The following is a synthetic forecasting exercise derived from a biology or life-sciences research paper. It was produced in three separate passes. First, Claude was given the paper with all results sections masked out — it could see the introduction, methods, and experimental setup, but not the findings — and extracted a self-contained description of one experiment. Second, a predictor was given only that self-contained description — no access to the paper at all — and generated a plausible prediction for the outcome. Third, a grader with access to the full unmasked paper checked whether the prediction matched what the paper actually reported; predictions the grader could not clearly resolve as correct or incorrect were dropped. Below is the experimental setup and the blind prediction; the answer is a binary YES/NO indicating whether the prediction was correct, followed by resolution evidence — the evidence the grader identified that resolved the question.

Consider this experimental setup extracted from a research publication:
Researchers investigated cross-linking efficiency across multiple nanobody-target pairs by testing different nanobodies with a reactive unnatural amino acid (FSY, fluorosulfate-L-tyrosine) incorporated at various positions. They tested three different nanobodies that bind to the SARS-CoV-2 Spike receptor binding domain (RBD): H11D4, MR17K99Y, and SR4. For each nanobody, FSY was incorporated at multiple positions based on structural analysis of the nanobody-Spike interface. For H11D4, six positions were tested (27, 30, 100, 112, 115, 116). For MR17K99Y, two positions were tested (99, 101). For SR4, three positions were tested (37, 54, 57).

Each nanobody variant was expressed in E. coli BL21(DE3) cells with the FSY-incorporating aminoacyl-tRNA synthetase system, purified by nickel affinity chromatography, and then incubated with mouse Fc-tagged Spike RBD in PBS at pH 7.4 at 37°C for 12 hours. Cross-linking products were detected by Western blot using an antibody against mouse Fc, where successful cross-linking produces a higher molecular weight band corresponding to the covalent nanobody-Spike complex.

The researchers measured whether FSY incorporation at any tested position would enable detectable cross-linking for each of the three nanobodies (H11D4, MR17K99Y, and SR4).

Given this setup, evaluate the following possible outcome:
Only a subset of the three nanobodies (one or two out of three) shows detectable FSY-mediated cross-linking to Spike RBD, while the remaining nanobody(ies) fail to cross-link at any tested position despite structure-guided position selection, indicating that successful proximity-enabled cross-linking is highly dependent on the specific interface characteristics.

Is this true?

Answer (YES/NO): NO